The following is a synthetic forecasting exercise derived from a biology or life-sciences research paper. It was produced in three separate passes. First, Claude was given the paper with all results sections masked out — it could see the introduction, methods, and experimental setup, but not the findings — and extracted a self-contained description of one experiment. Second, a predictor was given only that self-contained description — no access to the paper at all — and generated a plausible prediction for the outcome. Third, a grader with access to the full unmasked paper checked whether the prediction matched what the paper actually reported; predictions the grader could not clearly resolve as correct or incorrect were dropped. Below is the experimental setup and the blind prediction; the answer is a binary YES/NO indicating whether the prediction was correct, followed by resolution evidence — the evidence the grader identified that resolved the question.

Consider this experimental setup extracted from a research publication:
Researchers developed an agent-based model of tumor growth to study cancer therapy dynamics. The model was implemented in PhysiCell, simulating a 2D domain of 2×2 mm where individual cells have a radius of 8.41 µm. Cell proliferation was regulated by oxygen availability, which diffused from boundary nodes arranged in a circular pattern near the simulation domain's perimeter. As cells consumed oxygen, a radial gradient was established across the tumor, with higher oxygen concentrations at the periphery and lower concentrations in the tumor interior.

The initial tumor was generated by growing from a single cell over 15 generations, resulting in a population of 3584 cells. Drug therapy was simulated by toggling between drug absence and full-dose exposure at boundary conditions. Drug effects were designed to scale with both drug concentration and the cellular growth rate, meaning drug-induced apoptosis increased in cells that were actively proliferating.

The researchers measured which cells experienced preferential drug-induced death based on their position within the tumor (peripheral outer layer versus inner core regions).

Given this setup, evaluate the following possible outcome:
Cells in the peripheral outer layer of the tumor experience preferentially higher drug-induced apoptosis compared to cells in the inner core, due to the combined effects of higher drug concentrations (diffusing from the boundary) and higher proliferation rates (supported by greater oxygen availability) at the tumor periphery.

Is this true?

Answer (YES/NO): YES